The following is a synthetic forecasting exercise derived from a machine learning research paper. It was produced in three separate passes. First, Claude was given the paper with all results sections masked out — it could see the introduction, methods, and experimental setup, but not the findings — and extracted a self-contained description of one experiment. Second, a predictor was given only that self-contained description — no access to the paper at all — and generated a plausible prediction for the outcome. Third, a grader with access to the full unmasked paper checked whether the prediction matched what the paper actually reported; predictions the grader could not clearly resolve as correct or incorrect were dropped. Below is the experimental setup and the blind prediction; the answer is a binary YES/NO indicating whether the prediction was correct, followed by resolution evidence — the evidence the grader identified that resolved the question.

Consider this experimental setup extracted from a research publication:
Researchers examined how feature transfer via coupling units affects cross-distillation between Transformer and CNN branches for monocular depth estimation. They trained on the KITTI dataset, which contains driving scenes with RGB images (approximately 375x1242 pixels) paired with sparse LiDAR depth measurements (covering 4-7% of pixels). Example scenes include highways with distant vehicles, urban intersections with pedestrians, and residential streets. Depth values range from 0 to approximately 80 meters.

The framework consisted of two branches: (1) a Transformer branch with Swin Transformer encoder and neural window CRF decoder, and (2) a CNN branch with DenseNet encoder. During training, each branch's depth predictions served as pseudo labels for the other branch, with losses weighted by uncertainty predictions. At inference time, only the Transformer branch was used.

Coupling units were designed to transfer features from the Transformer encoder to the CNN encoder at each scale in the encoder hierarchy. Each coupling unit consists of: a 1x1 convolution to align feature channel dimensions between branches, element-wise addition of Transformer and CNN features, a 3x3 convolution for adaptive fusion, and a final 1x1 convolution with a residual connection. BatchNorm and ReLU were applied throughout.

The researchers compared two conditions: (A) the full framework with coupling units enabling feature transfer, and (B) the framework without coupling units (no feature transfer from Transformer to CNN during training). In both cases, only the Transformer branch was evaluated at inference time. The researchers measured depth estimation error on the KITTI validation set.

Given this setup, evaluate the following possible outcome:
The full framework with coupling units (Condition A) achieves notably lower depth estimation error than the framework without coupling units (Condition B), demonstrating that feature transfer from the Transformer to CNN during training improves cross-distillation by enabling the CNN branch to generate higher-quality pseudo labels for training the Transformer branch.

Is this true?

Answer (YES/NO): NO